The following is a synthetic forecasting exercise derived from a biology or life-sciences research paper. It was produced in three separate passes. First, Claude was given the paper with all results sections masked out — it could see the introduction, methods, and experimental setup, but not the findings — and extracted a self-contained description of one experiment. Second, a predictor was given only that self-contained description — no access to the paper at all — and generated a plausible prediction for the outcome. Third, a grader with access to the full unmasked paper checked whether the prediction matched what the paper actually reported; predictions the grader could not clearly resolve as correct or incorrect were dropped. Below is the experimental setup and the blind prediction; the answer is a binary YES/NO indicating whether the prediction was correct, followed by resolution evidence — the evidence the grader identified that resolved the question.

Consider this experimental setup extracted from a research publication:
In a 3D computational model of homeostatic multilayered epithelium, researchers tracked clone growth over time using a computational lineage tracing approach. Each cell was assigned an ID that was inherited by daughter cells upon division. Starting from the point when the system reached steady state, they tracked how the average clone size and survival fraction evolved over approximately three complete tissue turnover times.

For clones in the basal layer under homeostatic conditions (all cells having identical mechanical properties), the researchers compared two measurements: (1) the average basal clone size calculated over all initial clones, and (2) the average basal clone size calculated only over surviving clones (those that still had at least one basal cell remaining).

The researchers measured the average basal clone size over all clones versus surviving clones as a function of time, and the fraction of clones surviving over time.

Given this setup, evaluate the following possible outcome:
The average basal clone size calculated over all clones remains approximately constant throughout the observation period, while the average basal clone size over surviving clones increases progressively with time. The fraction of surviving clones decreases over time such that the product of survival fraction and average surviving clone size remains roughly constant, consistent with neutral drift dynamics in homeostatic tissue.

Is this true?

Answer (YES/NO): YES